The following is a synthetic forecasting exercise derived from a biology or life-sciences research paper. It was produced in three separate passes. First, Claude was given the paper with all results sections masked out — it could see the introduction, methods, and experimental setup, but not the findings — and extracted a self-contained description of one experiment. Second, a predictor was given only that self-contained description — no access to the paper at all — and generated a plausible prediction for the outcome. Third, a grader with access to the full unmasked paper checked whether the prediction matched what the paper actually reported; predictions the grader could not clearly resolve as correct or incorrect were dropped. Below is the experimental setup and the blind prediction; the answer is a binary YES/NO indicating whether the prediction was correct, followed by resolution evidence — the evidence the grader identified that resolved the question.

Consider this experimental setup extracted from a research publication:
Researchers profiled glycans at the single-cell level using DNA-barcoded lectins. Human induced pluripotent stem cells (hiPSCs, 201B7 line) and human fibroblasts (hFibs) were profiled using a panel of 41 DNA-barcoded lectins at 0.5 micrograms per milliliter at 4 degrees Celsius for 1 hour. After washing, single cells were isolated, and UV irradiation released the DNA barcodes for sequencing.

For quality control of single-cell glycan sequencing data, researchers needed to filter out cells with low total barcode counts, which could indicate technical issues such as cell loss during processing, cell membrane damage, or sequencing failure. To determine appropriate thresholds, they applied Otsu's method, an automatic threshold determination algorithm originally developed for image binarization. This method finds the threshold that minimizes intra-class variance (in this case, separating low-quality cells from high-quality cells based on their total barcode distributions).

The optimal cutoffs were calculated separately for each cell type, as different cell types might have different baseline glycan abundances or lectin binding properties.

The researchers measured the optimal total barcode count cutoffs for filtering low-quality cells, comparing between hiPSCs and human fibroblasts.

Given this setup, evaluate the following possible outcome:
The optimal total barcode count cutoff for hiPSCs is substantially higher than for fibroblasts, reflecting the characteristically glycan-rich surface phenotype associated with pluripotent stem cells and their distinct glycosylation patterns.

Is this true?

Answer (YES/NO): NO